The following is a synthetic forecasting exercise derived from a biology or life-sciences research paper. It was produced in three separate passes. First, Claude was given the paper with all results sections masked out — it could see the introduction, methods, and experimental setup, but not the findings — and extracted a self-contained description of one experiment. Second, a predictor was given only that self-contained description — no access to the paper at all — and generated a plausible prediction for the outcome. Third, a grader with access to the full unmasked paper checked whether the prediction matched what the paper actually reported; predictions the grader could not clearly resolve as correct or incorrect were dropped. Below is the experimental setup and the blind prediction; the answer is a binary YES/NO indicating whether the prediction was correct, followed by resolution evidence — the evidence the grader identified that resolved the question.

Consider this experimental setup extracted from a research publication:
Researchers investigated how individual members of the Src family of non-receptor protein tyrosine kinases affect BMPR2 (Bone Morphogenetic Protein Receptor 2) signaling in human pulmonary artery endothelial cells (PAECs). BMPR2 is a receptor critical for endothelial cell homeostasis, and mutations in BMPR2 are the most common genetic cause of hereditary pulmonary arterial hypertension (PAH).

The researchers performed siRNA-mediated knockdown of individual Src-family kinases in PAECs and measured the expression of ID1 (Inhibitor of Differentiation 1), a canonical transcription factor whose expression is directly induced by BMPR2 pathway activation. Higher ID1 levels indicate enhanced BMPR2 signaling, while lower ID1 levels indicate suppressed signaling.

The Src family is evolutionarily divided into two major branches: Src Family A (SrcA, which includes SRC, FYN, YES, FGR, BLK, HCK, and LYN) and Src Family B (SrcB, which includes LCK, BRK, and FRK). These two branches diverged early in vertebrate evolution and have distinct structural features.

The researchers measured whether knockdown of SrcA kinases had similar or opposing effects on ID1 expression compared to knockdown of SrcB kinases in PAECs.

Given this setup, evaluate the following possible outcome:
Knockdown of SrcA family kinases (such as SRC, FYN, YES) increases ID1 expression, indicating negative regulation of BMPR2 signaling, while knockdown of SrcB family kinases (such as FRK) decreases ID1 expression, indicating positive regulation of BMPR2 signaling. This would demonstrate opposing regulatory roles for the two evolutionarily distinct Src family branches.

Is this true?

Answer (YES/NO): YES